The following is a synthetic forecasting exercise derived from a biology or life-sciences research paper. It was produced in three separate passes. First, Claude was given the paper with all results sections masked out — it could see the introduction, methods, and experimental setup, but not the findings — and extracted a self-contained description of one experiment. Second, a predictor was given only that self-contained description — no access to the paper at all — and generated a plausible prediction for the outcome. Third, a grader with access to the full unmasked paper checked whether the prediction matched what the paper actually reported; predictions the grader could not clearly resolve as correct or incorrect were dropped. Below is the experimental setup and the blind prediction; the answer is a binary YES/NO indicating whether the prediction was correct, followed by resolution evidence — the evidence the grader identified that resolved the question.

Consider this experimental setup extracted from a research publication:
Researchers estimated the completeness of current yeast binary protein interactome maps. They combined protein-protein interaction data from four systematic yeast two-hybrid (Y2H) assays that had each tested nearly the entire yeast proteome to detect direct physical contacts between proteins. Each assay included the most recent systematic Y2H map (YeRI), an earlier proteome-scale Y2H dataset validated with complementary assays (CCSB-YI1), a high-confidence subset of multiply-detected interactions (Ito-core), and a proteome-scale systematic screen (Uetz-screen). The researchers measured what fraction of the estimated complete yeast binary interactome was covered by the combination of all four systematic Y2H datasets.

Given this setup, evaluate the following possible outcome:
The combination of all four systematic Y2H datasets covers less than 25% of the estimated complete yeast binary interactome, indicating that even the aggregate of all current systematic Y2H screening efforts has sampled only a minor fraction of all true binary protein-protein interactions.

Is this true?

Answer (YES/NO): YES